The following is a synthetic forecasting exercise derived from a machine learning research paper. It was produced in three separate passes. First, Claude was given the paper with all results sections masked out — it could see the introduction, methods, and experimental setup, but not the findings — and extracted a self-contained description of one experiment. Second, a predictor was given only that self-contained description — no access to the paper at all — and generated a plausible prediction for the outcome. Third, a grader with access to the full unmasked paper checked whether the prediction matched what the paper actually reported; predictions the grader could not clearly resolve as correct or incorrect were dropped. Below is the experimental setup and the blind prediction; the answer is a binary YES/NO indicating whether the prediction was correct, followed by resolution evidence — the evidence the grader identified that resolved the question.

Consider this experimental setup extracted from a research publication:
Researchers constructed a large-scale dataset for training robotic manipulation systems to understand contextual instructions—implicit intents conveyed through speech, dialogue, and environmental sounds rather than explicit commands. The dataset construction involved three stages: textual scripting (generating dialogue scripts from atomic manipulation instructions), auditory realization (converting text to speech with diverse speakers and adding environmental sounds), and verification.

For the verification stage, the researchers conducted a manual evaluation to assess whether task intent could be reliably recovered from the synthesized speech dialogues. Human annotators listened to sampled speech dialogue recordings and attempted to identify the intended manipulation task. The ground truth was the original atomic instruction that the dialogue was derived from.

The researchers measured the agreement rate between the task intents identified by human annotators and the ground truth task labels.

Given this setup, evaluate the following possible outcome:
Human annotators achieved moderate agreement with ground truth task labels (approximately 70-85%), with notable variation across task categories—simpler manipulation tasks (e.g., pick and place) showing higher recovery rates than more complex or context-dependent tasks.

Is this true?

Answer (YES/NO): NO